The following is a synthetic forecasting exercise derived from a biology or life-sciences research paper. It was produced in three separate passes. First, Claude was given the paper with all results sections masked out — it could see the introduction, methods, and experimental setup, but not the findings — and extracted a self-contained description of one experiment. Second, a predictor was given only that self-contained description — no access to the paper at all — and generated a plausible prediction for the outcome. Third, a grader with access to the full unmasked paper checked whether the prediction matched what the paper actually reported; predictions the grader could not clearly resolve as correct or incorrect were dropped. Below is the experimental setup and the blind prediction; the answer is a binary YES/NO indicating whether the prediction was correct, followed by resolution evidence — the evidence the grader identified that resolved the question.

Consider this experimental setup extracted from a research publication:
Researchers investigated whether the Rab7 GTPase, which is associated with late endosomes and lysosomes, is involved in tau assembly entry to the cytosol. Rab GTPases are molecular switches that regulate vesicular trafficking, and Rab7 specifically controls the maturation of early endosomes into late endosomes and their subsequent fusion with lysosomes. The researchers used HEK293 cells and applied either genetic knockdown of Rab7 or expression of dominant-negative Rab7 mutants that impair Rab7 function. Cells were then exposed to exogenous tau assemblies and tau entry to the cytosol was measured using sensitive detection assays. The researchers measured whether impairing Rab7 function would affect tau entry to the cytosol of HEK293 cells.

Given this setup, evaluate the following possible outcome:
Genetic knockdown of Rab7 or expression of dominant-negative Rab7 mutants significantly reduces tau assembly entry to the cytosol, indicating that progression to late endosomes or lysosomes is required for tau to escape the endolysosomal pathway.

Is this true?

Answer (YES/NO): NO